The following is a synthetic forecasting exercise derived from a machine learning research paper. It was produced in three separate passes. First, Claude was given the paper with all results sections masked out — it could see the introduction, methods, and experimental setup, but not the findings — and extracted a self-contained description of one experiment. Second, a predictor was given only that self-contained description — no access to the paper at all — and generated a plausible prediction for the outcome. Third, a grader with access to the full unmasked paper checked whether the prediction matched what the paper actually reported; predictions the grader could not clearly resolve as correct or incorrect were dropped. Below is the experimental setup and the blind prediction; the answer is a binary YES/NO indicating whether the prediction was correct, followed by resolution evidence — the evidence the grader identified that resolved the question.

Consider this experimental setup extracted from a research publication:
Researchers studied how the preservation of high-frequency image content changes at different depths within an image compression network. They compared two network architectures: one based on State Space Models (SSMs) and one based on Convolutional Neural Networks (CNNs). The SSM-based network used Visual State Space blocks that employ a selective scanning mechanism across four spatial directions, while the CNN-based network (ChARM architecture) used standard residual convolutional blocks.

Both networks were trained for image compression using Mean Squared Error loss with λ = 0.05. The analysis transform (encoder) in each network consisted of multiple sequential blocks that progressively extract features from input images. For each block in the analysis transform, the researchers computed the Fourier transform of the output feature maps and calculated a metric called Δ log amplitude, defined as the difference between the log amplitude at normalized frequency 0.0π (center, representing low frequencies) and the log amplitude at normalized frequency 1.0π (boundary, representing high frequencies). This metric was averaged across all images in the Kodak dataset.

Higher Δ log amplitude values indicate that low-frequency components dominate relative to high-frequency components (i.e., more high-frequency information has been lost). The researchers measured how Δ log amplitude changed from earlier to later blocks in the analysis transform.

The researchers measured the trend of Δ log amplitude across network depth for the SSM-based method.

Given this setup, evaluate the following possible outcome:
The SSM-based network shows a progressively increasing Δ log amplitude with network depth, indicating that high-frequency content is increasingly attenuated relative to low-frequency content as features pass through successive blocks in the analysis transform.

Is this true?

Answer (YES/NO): YES